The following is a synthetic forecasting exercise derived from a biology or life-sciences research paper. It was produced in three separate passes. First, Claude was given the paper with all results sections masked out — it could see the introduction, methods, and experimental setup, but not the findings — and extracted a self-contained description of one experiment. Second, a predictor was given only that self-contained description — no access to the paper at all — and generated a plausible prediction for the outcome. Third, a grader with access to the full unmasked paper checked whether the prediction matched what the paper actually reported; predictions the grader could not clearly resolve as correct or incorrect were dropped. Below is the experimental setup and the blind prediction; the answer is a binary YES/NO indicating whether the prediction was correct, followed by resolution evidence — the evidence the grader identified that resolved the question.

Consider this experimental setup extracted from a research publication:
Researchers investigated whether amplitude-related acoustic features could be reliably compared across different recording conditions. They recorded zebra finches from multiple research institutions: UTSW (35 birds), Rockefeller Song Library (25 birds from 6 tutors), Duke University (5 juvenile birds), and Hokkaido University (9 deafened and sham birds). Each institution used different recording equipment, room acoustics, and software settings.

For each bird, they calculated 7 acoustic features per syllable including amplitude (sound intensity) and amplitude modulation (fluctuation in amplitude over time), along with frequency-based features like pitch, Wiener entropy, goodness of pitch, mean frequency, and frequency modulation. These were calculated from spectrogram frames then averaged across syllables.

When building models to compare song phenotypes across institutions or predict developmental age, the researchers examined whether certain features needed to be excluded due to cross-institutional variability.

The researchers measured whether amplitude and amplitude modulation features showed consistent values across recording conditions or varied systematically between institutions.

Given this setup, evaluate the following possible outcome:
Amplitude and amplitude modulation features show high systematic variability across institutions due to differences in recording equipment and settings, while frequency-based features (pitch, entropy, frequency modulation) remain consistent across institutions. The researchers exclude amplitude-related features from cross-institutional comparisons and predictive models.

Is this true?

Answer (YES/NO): YES